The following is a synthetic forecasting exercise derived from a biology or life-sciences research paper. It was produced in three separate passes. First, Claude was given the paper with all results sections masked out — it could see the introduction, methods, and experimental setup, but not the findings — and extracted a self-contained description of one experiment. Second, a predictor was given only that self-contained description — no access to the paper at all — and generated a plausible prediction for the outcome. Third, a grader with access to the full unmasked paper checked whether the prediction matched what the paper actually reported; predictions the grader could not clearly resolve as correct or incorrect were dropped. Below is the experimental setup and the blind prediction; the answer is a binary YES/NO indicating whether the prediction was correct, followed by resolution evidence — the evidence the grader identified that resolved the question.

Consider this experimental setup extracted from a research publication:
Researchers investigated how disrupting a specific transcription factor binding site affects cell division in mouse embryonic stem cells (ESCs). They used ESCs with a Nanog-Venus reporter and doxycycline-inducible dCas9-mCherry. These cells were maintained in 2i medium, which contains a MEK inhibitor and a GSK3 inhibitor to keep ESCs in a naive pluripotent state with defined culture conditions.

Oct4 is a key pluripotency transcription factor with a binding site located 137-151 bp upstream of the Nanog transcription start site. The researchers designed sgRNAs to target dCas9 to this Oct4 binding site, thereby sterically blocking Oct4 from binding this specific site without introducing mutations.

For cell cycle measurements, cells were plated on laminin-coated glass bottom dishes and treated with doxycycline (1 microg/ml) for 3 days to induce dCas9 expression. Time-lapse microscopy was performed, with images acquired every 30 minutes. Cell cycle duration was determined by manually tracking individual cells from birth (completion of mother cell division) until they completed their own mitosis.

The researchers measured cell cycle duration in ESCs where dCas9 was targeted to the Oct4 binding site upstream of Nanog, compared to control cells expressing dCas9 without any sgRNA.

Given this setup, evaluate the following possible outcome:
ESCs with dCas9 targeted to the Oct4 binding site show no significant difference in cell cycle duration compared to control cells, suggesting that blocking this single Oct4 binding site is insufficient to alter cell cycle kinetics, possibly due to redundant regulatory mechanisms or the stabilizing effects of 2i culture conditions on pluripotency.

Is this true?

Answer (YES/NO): NO